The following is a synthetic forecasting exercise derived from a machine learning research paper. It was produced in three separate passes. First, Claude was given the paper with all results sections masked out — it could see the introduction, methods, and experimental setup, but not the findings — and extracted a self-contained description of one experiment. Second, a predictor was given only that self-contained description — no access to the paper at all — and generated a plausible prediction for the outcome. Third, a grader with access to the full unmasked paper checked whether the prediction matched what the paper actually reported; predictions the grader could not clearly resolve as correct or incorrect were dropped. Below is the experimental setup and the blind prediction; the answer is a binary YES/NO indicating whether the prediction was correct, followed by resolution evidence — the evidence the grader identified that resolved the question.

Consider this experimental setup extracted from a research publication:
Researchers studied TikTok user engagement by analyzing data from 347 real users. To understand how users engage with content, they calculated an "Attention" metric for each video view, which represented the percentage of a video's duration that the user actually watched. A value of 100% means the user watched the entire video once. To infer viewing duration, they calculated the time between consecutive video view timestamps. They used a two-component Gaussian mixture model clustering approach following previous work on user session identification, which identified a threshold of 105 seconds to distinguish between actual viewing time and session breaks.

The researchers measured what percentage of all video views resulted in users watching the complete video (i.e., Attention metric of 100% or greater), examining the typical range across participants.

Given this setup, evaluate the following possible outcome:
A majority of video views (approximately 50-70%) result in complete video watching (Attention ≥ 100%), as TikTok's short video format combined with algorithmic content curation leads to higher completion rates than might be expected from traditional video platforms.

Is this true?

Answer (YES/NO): NO